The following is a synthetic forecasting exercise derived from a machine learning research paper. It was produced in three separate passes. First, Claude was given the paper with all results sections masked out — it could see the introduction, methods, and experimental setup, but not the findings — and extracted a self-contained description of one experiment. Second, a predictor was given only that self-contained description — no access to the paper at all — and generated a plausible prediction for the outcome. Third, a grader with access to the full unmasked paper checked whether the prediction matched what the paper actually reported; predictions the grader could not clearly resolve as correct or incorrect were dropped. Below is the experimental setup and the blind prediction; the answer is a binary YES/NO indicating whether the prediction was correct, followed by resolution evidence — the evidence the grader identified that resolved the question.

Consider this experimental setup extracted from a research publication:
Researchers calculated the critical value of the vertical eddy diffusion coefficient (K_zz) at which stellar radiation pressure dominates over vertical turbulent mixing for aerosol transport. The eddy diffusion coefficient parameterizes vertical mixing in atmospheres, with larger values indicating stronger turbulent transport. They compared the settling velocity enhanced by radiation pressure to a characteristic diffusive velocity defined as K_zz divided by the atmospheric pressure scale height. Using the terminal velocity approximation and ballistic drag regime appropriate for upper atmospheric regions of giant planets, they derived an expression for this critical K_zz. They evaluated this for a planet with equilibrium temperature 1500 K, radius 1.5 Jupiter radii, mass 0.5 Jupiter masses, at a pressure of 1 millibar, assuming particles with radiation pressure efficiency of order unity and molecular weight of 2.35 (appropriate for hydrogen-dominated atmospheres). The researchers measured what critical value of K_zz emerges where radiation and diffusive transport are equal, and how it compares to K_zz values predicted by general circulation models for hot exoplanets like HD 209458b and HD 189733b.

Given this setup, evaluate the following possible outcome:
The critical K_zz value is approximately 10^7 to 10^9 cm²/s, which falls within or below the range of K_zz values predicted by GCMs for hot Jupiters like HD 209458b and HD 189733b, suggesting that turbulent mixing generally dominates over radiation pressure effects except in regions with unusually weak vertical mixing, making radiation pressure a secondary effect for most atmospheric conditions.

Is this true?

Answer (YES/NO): NO